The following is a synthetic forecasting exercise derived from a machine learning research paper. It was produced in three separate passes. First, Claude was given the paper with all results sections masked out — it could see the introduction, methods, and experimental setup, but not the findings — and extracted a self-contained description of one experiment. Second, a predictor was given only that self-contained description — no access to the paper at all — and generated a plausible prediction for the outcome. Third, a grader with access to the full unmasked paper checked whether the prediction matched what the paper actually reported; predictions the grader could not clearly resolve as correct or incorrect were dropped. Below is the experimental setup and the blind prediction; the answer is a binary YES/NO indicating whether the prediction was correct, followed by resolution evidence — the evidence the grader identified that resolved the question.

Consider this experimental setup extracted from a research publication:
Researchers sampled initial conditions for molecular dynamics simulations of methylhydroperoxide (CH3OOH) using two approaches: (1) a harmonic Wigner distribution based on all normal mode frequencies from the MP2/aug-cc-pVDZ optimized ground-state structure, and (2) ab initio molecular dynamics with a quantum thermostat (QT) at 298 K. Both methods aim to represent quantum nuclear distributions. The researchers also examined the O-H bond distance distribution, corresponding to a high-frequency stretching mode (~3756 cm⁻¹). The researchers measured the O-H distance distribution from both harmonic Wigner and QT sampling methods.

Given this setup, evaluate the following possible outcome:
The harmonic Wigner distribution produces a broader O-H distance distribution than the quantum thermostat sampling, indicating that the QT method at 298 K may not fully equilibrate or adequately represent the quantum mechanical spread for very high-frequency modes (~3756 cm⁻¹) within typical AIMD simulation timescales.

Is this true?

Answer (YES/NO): NO